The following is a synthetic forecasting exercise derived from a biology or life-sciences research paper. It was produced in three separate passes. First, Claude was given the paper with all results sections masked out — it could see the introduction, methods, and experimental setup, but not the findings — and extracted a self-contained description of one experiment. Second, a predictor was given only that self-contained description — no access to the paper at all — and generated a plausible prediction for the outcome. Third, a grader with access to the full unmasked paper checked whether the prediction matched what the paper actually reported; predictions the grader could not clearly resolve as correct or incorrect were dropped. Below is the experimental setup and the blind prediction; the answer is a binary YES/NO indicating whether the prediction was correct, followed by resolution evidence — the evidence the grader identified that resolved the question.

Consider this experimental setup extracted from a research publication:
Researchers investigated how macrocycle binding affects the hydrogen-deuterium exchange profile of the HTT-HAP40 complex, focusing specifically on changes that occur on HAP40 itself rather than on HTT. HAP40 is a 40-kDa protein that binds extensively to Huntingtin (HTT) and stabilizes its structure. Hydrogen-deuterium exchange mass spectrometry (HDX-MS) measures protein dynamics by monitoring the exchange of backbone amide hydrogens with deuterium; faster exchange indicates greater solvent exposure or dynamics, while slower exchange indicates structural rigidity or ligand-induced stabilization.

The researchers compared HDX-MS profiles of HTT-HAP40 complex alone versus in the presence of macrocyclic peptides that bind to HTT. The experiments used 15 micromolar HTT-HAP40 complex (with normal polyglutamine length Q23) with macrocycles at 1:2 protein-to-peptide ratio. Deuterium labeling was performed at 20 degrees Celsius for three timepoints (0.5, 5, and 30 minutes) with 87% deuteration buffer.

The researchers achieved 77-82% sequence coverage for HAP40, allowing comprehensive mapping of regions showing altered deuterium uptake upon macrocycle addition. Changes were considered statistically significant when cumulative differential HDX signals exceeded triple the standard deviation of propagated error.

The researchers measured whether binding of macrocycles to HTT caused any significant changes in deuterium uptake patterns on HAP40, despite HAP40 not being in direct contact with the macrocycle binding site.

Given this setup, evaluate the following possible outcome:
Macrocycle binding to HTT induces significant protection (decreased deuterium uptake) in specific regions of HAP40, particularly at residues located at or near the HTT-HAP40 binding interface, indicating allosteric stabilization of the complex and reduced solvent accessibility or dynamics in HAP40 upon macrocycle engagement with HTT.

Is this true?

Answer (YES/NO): NO